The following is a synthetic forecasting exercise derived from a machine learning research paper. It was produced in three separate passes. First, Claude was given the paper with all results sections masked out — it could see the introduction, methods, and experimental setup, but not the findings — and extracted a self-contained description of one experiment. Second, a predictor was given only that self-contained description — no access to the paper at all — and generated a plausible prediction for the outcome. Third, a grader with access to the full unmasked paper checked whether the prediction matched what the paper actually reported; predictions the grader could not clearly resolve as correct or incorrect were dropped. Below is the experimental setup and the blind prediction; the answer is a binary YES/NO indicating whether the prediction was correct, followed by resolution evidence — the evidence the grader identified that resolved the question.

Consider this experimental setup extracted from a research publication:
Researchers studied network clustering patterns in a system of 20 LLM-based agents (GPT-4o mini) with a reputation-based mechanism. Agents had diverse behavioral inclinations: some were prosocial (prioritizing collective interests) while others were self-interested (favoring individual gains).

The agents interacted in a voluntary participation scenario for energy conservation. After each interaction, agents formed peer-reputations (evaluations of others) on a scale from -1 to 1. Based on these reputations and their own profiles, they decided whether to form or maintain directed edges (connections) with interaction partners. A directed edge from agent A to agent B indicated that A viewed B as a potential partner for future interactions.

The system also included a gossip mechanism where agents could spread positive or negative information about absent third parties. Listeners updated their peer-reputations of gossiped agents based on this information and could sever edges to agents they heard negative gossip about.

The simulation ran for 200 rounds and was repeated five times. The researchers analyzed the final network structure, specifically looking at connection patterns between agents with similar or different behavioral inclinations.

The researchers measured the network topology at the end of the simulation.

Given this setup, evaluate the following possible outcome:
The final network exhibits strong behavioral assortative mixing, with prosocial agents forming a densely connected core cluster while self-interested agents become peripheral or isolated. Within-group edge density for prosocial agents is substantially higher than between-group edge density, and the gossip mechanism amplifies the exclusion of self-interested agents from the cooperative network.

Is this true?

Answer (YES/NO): NO